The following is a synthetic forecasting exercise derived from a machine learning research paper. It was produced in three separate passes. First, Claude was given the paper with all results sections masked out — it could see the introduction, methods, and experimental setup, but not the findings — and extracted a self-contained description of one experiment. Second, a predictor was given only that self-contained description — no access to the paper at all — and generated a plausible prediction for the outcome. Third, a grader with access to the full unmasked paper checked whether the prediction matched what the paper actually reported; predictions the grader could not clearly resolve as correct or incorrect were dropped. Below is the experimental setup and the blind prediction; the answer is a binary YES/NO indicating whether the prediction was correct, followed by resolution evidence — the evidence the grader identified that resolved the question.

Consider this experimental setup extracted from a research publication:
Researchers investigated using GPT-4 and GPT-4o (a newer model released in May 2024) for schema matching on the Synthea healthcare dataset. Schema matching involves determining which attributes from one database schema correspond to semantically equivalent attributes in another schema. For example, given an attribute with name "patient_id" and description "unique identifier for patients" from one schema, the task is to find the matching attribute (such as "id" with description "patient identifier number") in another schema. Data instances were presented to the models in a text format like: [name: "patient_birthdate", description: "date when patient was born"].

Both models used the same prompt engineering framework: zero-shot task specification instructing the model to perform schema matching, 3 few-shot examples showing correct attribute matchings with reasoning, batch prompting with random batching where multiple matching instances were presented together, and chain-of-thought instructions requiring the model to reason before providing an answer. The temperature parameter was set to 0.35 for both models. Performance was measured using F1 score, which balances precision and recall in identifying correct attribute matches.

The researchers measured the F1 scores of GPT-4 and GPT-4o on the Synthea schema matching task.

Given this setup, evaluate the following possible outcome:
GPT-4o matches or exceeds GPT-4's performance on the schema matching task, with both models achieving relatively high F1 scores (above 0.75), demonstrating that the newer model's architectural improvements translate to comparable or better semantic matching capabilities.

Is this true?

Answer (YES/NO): NO